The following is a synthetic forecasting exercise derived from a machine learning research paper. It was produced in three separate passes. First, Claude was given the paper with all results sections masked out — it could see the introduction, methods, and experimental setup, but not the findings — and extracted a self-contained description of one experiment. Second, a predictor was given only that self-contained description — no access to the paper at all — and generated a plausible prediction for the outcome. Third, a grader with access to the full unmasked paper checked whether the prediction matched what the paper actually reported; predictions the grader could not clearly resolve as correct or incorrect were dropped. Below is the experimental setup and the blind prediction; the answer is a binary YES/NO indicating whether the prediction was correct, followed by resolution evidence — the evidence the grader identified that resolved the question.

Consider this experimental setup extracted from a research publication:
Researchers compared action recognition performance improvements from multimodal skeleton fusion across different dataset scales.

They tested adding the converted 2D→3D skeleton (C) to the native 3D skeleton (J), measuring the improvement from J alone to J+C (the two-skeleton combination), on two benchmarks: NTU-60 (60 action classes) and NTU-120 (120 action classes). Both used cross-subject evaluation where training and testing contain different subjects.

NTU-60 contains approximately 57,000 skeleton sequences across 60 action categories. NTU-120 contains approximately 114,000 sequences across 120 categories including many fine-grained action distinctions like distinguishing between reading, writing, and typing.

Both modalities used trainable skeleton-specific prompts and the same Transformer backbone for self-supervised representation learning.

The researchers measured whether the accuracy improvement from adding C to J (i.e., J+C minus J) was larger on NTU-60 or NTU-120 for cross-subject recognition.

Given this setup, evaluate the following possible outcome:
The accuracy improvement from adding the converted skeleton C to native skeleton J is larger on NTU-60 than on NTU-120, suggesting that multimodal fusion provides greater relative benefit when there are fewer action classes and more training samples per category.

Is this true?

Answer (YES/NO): YES